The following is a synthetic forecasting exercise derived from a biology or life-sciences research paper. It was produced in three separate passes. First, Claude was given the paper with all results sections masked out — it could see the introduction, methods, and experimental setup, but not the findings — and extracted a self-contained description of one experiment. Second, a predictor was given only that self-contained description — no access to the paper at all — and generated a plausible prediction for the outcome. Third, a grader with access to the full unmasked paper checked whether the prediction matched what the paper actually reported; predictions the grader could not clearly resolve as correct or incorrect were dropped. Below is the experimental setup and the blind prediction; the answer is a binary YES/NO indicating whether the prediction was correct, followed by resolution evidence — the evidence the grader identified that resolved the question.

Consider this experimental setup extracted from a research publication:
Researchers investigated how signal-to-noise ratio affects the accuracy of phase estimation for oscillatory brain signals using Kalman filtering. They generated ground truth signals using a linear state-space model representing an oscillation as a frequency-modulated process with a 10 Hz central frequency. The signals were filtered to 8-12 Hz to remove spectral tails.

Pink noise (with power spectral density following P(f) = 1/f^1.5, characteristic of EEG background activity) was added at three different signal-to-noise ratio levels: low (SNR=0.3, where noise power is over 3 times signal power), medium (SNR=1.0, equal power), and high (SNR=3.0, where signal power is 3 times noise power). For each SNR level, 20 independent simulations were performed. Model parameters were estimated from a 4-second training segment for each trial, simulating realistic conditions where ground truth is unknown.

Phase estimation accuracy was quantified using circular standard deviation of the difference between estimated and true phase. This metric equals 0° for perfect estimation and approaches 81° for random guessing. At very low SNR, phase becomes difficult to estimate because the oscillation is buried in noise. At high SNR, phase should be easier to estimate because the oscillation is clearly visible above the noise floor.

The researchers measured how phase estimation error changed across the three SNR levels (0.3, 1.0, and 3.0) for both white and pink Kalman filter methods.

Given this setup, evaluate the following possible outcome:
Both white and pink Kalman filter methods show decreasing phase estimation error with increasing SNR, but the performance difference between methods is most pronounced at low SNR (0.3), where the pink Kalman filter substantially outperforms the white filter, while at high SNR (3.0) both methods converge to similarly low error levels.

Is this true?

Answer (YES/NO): NO